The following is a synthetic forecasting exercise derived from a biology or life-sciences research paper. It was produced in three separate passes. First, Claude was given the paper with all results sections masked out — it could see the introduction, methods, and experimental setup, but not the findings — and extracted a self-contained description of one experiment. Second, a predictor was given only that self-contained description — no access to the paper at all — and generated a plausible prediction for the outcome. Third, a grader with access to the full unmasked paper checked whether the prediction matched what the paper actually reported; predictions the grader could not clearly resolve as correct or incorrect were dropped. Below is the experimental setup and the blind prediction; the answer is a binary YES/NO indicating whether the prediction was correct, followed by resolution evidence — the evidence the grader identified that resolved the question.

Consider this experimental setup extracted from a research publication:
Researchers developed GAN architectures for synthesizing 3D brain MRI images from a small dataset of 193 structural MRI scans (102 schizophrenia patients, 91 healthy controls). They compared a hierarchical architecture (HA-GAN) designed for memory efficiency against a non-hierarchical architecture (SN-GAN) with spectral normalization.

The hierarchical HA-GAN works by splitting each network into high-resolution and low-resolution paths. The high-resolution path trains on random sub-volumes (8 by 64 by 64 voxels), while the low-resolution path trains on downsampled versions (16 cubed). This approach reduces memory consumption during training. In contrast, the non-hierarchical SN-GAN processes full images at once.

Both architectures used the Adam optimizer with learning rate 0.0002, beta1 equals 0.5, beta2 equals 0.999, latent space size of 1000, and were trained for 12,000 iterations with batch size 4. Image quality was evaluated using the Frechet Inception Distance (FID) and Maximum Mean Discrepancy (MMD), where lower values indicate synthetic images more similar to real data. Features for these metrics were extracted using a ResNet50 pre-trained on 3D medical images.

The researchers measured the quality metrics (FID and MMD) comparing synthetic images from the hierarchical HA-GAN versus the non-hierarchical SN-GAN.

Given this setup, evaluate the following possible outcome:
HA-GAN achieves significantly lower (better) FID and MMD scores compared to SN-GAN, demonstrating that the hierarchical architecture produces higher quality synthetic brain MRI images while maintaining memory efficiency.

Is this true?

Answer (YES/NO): NO